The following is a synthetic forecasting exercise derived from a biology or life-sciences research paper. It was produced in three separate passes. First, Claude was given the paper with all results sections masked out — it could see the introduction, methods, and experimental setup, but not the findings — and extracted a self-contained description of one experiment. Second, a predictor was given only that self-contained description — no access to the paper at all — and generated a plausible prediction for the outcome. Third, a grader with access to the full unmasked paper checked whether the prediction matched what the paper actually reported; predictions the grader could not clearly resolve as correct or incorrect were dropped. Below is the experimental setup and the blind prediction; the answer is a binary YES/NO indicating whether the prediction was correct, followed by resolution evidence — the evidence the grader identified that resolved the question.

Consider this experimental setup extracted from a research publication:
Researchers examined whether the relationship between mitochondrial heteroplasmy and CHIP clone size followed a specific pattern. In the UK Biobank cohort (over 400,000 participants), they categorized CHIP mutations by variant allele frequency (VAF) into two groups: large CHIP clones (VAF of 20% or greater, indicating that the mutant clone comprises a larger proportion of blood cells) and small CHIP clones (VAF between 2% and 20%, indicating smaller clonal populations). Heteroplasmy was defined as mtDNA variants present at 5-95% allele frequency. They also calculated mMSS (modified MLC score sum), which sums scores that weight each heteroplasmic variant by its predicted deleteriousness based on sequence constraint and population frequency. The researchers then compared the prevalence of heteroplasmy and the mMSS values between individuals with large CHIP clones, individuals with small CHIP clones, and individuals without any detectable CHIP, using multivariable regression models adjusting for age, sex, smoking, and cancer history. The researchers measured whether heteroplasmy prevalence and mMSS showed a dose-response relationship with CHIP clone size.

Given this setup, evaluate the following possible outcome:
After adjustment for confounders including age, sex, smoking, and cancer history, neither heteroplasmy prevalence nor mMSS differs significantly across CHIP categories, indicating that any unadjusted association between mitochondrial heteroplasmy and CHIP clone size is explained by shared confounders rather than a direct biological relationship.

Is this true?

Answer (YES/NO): NO